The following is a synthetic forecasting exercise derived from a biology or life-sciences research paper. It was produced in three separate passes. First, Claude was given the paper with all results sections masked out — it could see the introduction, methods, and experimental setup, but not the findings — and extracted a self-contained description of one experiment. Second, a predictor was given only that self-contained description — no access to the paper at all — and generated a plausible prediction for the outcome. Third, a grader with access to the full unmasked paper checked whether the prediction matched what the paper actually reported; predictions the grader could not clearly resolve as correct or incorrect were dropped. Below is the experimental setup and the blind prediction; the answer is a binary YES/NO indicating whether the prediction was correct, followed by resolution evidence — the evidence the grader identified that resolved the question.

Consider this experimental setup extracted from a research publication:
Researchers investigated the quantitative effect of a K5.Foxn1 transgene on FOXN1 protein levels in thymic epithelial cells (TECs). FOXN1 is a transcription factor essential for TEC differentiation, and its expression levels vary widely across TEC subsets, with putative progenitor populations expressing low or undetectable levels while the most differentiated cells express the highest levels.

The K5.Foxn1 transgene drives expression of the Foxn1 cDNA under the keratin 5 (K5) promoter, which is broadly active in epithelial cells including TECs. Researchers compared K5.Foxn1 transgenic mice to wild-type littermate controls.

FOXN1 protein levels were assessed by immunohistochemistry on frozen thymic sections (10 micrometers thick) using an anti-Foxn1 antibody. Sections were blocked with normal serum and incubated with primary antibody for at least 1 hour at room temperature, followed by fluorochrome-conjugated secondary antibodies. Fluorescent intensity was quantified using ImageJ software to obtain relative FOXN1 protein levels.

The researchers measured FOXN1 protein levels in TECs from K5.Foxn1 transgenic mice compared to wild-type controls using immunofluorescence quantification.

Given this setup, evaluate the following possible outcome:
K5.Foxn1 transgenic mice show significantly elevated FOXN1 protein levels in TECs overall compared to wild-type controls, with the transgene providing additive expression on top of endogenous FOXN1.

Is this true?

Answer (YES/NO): YES